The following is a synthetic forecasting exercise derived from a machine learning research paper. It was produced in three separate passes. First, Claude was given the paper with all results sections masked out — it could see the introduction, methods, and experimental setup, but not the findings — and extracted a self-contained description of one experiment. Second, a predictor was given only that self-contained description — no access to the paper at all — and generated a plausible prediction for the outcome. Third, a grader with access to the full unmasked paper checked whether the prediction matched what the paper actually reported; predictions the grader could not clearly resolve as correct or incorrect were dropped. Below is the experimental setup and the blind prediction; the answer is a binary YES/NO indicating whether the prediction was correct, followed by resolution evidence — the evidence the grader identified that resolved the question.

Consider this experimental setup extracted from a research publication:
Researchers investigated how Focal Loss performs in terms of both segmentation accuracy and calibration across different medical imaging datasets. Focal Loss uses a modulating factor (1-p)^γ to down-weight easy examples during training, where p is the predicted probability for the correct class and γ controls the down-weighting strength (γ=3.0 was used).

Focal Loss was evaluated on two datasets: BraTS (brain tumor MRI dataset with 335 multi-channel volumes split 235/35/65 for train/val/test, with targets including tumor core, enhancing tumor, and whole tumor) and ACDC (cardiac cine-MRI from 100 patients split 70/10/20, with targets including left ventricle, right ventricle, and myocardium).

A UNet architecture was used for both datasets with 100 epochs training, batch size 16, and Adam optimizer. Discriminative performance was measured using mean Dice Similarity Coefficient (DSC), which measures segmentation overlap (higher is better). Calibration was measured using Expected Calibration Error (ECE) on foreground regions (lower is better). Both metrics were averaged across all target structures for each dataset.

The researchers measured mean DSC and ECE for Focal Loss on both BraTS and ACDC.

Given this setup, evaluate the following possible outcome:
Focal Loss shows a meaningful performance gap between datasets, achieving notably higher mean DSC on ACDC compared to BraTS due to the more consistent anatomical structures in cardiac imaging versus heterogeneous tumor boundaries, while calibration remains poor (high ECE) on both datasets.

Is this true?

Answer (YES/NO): NO